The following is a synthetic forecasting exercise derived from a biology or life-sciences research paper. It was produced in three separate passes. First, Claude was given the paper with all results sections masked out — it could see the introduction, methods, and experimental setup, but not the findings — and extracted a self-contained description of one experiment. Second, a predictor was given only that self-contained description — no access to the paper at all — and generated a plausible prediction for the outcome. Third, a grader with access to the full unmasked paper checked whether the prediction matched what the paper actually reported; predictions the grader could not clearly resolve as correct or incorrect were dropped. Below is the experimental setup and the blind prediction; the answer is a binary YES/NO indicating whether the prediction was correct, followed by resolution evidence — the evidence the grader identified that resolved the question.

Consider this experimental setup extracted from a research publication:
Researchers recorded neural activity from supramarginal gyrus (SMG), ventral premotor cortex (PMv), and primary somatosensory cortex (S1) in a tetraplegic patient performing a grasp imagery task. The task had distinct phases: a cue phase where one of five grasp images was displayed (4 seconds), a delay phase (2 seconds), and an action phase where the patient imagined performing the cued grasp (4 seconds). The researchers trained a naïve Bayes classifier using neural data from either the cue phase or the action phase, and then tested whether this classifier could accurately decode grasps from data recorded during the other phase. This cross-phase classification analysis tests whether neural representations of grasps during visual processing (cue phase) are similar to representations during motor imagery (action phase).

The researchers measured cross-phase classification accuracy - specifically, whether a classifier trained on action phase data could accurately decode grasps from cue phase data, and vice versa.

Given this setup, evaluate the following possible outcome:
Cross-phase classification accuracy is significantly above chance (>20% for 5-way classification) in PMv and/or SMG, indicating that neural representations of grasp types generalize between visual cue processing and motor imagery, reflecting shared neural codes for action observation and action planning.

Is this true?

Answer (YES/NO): YES